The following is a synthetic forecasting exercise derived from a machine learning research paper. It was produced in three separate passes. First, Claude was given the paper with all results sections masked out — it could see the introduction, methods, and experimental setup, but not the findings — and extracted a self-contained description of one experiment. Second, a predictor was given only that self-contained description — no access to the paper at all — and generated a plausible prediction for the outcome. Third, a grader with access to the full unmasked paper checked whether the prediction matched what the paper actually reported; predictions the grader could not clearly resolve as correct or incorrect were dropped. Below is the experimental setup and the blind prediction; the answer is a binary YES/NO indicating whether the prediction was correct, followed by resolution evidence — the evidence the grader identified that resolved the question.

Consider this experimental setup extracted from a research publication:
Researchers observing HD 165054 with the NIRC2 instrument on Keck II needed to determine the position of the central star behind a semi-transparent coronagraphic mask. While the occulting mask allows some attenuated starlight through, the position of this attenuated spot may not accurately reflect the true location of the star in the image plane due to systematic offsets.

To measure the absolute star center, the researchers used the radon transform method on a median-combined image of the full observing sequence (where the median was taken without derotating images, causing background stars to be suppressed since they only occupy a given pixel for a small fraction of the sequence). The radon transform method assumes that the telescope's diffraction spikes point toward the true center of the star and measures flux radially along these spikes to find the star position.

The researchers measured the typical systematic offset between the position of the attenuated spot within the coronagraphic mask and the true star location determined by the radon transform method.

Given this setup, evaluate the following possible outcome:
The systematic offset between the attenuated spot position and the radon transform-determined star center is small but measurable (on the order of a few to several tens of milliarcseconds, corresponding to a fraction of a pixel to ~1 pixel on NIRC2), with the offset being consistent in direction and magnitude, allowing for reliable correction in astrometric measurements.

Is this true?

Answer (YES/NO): NO